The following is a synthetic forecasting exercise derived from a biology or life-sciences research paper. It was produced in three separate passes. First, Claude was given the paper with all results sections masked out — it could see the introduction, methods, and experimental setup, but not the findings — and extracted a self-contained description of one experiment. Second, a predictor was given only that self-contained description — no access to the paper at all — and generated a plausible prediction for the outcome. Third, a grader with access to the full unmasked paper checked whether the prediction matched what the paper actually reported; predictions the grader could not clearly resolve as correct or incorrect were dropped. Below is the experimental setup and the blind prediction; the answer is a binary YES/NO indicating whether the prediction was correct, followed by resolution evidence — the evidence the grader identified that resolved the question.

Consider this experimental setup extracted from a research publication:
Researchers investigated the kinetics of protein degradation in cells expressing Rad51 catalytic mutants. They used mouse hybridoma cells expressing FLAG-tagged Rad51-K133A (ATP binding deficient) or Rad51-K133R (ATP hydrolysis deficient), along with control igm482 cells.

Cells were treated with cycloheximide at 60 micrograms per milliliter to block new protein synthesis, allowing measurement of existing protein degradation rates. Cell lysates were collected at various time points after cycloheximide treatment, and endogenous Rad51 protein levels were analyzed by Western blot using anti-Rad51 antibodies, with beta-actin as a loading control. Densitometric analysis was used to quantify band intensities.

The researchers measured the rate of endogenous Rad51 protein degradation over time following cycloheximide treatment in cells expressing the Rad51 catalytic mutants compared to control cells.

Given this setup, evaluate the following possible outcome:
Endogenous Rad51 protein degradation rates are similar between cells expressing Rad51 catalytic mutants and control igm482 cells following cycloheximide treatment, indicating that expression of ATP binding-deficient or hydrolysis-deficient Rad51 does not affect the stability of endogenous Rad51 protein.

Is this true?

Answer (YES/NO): NO